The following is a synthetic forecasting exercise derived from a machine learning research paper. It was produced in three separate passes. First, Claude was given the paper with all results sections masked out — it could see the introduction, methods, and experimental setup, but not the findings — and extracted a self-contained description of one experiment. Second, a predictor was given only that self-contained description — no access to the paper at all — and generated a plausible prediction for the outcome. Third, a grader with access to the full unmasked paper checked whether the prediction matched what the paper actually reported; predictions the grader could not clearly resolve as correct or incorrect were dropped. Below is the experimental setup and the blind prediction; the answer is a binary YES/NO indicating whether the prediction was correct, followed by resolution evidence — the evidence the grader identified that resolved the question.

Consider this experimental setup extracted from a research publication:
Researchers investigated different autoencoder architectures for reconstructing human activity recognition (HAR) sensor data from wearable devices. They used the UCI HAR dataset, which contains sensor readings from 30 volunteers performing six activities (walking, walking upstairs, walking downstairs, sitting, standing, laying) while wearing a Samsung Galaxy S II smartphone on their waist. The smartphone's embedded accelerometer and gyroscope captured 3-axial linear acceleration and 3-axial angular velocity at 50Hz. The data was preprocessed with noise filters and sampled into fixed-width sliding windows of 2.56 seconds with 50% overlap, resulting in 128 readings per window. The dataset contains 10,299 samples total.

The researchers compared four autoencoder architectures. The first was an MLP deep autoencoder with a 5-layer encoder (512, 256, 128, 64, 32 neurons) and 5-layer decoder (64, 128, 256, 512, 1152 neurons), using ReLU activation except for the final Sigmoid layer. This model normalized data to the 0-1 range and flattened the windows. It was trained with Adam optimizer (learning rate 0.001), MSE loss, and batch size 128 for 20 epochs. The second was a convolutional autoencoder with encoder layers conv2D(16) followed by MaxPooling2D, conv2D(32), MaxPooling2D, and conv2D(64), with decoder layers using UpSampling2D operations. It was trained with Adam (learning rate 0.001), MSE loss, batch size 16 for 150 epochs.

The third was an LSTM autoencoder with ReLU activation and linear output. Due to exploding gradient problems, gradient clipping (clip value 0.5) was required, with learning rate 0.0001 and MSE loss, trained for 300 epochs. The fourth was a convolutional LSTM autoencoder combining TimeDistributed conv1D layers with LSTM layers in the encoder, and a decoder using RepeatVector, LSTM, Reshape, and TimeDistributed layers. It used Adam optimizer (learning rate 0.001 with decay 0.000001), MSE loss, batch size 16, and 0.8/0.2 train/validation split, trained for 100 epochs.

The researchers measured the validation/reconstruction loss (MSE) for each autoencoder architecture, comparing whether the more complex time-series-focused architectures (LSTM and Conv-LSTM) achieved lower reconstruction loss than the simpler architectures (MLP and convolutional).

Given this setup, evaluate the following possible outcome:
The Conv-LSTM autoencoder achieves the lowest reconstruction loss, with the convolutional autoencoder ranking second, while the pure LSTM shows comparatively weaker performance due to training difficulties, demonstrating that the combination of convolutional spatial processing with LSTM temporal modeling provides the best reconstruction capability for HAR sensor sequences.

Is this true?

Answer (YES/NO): NO